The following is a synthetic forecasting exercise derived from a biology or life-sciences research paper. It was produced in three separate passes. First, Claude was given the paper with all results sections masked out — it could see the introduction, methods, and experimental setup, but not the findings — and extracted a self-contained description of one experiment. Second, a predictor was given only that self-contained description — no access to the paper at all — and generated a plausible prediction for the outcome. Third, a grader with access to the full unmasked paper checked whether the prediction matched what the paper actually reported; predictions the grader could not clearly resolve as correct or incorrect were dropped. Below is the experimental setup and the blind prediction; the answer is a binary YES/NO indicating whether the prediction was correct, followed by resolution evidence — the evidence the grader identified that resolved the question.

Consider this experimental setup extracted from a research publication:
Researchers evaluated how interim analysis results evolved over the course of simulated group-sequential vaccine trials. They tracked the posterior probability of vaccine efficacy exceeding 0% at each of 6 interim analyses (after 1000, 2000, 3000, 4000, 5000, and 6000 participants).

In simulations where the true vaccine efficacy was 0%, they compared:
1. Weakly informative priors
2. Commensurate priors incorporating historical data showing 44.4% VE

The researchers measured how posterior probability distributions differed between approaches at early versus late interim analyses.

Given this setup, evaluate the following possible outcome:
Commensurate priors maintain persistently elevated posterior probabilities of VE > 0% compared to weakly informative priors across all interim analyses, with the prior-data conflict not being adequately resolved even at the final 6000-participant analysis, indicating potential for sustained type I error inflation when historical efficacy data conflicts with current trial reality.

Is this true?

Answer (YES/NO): NO